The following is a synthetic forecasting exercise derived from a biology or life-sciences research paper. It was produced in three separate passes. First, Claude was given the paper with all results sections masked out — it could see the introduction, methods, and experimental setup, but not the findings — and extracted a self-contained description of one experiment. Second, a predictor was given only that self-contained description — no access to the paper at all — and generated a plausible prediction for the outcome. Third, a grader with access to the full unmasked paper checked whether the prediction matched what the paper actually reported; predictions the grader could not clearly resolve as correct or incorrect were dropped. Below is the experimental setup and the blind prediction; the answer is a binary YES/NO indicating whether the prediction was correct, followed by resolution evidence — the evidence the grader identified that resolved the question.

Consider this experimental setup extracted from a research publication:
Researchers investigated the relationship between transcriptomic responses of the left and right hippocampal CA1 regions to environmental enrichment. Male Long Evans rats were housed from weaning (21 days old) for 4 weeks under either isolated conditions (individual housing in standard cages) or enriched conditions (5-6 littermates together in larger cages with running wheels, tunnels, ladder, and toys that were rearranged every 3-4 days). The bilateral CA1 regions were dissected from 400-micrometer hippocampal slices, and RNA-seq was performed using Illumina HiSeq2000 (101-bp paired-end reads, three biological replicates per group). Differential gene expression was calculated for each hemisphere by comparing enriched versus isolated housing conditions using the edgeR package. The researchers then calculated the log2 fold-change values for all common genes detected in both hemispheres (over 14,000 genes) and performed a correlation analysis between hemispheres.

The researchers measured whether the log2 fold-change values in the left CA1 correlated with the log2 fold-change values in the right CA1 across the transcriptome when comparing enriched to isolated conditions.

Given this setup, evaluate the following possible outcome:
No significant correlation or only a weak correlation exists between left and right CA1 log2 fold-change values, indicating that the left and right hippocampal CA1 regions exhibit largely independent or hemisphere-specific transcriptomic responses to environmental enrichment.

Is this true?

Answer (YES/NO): NO